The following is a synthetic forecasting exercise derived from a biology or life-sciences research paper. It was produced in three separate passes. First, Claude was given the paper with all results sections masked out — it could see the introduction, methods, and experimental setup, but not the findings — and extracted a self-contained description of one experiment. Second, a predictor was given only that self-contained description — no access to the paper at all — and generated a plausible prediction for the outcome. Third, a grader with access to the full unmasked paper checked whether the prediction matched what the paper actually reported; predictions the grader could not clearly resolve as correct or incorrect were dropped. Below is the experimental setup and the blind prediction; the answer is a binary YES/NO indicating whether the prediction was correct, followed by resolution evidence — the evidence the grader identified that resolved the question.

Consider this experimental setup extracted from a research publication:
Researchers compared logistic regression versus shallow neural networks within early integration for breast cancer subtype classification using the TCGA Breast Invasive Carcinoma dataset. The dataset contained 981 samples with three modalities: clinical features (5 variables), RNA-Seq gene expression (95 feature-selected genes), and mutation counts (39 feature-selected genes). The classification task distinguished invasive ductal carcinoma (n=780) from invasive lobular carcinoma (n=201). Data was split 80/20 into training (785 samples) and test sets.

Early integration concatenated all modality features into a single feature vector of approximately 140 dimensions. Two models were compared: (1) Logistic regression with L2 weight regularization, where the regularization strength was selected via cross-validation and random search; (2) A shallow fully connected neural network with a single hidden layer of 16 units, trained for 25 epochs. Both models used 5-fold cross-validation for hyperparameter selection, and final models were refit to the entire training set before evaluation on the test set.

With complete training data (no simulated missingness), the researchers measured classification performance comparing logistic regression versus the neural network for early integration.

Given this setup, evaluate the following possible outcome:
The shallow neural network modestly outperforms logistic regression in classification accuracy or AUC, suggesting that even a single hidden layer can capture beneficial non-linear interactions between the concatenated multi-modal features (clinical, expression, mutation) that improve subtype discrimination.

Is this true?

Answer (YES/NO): NO